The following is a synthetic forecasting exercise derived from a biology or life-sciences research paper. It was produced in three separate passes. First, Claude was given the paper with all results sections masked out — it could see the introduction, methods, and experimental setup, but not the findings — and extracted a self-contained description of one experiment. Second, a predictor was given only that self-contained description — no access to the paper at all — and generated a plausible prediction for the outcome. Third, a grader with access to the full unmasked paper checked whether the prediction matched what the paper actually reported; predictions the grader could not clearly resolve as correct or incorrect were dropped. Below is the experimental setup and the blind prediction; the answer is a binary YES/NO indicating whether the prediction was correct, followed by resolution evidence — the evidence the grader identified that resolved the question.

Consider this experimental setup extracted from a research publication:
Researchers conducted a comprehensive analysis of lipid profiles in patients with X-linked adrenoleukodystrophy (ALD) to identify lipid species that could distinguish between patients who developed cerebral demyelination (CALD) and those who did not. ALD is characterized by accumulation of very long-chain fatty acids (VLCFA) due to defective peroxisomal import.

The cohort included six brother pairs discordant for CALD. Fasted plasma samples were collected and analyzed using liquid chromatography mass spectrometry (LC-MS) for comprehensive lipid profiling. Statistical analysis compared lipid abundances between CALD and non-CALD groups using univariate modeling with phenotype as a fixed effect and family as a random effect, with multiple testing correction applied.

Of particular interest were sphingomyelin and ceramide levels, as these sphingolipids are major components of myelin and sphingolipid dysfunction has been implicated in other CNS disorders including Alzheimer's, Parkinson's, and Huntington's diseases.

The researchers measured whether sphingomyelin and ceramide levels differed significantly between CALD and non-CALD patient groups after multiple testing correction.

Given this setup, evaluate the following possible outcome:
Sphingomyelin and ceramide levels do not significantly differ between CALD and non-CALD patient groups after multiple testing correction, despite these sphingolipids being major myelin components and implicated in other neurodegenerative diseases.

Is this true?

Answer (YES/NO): YES